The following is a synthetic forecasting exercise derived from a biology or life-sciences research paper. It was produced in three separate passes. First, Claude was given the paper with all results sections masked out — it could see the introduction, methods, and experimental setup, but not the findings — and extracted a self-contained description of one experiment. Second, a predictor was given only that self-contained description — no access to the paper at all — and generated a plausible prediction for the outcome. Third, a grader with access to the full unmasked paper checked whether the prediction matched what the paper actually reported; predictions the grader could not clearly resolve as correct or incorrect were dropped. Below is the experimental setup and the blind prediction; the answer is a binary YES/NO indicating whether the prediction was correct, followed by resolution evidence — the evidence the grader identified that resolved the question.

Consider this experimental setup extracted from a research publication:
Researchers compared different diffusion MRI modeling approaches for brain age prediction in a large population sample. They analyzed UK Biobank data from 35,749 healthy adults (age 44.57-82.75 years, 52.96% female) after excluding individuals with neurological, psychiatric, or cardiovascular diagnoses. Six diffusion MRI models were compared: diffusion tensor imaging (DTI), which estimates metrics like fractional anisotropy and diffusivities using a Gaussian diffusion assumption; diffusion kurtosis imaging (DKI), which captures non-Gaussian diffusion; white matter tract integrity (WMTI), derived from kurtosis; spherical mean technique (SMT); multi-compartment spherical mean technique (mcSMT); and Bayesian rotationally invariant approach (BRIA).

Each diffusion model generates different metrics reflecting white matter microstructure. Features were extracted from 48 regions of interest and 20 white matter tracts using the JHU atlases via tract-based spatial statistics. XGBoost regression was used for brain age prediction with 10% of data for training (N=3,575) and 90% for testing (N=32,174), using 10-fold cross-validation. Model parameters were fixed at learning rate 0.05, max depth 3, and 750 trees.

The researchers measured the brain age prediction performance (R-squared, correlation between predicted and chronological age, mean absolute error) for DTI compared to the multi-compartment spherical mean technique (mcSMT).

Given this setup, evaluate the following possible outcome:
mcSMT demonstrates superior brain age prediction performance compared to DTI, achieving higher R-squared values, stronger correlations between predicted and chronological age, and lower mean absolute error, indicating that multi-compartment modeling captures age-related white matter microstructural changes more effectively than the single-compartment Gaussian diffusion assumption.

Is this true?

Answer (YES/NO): NO